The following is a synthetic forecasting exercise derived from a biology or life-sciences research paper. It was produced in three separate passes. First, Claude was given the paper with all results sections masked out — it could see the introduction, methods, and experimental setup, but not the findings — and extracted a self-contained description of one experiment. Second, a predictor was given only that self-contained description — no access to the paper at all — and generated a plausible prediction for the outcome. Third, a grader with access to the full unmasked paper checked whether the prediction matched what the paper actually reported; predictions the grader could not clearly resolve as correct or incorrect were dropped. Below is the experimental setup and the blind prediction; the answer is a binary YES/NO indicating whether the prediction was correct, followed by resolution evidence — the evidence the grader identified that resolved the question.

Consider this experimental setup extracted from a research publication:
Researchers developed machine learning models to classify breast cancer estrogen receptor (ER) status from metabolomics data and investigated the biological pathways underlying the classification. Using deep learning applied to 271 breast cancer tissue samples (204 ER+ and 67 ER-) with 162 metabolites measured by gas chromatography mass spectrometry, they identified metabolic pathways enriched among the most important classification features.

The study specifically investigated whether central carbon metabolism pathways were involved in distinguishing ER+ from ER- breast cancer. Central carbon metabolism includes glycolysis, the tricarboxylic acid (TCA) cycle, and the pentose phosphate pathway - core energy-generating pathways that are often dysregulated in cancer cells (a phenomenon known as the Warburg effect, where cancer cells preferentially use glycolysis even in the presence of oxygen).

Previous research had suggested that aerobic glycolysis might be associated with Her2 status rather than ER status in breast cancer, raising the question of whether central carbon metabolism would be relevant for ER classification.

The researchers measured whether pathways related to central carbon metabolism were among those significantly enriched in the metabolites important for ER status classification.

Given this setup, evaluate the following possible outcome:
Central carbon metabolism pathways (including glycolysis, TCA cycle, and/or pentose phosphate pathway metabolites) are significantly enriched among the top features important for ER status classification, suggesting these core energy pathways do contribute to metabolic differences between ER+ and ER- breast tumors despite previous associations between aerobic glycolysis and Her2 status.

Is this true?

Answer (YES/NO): YES